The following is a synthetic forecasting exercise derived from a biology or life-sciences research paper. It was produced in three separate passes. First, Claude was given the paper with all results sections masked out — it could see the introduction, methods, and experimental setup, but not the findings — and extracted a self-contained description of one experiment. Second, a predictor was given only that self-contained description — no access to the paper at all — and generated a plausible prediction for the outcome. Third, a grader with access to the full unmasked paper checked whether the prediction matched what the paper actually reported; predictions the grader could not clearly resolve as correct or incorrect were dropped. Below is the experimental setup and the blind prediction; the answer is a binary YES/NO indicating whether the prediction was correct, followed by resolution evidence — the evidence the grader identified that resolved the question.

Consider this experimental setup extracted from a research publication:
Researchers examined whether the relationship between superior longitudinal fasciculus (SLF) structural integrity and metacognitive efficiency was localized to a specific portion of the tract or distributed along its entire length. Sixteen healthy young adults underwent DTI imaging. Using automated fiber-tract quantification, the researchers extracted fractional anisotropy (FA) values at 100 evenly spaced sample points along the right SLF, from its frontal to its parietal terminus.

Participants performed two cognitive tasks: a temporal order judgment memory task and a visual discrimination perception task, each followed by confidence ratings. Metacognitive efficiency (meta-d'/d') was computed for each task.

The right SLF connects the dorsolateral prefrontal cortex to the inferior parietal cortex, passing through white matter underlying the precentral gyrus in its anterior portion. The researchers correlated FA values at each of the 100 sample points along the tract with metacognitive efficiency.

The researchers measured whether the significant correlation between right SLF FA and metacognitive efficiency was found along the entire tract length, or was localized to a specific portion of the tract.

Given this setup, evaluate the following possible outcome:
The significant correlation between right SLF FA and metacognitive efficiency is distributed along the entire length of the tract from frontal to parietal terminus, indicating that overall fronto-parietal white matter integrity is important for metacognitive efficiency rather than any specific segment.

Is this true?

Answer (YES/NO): NO